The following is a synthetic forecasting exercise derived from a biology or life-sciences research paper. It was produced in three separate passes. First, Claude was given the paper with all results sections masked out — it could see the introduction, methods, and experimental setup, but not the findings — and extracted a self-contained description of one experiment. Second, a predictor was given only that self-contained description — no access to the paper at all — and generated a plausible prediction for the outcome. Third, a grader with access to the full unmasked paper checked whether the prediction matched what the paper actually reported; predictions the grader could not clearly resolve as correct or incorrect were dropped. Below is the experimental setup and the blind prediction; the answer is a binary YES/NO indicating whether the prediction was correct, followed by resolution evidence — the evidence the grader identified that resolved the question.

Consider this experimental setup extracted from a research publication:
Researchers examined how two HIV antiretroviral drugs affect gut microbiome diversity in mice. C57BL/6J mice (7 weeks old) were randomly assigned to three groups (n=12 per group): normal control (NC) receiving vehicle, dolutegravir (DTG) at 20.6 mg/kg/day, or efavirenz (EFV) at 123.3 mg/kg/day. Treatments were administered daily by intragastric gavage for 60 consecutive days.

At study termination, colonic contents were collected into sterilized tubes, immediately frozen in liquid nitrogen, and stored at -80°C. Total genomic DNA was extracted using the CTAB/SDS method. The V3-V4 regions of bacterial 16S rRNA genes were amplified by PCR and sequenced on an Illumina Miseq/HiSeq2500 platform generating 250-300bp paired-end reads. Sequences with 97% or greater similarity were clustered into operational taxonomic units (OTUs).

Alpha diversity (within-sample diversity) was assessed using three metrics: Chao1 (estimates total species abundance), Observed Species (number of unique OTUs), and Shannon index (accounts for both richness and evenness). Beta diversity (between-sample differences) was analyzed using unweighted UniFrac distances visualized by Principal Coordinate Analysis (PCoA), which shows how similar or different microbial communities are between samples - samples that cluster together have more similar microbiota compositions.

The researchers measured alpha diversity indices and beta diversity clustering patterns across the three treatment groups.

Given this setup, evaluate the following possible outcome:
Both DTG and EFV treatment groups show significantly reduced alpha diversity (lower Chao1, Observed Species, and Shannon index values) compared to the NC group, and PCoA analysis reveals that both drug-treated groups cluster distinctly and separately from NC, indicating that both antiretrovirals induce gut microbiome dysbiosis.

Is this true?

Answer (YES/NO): NO